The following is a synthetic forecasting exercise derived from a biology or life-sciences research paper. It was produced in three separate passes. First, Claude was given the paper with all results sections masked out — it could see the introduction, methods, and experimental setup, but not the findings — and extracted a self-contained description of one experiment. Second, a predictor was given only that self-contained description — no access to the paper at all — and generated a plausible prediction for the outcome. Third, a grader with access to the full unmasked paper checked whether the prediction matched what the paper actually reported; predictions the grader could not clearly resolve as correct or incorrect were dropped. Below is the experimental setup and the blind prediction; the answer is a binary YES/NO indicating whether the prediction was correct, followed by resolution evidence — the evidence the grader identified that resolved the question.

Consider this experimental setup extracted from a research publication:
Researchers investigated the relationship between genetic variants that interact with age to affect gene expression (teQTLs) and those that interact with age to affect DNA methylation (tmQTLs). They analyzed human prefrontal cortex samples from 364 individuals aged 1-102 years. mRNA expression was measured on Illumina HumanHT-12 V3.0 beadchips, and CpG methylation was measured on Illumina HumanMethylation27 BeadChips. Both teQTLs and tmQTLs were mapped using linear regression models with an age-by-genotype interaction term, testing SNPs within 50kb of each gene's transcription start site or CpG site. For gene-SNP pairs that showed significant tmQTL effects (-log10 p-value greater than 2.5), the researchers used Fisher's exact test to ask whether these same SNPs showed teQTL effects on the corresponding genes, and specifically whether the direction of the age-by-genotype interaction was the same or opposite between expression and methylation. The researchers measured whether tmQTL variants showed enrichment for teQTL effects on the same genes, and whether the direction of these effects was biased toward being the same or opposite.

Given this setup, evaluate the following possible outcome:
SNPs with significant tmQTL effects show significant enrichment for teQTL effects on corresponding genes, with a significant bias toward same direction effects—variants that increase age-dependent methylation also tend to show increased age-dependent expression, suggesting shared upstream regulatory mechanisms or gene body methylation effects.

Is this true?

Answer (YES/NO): NO